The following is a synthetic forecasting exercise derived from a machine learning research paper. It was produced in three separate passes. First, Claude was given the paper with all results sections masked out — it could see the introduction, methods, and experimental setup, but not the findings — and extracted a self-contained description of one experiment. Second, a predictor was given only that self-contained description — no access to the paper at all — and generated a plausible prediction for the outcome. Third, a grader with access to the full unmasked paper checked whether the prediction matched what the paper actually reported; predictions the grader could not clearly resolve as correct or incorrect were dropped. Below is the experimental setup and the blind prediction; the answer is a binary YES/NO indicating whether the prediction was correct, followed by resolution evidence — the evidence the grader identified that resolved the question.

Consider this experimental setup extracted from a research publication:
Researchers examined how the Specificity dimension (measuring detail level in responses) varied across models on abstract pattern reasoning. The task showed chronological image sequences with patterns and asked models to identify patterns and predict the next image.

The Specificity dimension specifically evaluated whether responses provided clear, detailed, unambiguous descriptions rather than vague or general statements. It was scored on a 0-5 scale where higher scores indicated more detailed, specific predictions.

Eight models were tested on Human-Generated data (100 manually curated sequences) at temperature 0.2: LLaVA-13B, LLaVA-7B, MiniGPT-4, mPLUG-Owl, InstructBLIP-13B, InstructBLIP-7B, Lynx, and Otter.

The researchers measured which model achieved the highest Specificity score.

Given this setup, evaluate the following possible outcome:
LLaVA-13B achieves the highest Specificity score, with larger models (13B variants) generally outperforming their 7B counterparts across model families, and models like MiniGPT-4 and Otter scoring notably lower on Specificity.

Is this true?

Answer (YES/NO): YES